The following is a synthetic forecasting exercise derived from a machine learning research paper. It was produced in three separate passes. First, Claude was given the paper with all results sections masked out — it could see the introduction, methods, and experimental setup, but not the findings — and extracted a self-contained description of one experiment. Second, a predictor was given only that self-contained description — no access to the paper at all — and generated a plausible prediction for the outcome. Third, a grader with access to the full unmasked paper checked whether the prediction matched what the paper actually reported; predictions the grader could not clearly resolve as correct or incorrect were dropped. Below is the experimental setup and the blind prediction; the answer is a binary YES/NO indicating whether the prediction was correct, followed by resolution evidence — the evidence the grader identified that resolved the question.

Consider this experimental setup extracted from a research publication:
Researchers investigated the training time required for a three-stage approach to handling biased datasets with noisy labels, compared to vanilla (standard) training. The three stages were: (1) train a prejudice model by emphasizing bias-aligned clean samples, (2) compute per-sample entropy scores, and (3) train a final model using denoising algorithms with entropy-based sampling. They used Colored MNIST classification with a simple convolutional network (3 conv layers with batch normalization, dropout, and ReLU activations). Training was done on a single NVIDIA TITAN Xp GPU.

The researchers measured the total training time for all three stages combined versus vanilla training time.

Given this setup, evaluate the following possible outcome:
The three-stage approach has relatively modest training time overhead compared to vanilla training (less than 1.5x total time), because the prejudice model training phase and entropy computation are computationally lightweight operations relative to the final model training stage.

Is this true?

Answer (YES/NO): NO